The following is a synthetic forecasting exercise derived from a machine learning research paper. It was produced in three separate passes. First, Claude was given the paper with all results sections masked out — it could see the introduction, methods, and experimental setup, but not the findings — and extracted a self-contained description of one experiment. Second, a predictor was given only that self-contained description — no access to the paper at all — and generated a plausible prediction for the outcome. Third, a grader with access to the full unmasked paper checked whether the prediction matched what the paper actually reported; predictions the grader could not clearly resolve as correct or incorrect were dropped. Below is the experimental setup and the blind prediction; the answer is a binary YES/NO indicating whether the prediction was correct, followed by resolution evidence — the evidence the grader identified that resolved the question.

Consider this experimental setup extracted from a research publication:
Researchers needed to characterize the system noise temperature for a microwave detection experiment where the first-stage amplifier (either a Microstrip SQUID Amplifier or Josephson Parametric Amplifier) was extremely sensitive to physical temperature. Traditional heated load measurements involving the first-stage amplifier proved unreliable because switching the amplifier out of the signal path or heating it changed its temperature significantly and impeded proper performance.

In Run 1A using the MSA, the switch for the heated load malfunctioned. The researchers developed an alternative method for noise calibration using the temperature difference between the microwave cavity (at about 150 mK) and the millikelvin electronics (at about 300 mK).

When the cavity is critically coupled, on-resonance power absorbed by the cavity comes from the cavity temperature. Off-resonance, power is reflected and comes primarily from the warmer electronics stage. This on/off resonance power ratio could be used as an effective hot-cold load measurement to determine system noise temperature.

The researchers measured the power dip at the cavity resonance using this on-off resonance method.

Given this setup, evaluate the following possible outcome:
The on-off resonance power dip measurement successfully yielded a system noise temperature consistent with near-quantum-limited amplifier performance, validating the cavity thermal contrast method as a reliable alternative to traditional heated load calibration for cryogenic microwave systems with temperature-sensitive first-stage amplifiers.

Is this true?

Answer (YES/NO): NO